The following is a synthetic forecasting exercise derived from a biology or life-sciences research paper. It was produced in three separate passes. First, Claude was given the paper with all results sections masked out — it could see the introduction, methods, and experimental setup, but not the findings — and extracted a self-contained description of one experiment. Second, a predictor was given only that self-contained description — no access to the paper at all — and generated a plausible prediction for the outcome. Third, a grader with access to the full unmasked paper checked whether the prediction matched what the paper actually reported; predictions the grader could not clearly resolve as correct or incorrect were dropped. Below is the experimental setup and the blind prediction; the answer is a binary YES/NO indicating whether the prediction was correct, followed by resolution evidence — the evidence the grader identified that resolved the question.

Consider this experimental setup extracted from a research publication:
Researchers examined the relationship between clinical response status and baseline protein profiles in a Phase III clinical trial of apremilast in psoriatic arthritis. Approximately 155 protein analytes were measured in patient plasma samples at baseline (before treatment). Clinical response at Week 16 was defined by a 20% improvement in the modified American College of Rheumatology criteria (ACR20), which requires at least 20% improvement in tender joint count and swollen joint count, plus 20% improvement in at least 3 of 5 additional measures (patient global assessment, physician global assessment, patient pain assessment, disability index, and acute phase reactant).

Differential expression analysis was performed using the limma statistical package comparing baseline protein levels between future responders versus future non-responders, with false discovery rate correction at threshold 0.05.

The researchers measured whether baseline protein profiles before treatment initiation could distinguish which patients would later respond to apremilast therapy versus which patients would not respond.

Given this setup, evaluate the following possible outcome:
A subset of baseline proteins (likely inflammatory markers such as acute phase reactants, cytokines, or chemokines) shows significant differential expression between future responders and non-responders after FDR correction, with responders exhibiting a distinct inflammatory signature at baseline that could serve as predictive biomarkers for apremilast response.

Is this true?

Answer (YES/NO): NO